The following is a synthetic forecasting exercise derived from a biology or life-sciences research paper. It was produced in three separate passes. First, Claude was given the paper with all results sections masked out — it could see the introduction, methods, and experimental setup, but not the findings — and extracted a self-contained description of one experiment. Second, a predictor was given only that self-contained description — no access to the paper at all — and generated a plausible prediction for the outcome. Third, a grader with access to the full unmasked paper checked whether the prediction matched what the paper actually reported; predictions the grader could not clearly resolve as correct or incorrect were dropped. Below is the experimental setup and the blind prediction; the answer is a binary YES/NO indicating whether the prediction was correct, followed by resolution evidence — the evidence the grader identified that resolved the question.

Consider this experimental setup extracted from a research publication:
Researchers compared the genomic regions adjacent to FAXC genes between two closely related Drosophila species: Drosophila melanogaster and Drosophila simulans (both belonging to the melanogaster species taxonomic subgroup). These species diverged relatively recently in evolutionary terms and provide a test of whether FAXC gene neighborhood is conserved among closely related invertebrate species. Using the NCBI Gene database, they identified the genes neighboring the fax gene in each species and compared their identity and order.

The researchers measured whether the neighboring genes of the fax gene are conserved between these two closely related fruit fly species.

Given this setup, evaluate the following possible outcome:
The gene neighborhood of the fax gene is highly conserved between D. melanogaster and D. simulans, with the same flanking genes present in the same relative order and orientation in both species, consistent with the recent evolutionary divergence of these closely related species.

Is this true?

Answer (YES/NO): YES